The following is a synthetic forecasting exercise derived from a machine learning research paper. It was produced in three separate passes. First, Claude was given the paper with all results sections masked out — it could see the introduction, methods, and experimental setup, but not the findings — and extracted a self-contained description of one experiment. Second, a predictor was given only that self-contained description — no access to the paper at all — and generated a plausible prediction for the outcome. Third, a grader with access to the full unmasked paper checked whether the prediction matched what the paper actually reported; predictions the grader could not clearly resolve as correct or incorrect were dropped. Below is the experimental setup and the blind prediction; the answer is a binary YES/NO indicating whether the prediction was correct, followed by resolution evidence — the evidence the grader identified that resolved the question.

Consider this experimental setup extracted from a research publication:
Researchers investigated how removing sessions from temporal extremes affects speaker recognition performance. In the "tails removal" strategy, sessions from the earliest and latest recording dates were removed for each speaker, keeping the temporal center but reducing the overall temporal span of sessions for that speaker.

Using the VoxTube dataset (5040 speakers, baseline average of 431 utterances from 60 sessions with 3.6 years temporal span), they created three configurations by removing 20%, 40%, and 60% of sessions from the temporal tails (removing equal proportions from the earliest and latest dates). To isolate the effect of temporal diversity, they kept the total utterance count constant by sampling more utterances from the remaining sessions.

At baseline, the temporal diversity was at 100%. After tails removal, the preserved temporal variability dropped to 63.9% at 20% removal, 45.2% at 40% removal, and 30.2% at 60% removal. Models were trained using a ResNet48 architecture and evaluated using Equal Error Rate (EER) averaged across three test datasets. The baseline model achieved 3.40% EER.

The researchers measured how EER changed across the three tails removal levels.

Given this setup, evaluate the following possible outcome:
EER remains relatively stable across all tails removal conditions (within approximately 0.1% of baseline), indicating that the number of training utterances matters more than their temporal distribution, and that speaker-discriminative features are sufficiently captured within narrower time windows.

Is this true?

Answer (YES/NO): NO